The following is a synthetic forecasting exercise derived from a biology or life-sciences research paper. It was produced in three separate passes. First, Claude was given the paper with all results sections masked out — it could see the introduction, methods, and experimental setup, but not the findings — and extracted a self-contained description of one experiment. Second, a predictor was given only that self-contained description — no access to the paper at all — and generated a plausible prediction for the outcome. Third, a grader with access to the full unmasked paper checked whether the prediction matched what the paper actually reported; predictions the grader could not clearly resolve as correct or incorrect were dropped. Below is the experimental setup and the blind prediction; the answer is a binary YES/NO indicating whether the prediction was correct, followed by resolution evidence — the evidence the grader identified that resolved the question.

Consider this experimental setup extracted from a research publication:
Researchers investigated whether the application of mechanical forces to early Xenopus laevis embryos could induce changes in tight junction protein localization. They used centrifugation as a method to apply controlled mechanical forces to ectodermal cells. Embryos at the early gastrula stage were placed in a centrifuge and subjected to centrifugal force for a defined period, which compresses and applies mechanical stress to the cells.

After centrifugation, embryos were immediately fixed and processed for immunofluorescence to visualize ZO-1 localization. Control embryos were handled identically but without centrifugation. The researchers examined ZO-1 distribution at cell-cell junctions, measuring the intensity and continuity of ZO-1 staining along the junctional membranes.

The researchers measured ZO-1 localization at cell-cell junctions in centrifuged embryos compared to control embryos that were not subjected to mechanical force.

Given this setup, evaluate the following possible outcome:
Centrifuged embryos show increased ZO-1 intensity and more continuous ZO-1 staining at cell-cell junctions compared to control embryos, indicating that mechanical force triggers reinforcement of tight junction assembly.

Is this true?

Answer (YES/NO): YES